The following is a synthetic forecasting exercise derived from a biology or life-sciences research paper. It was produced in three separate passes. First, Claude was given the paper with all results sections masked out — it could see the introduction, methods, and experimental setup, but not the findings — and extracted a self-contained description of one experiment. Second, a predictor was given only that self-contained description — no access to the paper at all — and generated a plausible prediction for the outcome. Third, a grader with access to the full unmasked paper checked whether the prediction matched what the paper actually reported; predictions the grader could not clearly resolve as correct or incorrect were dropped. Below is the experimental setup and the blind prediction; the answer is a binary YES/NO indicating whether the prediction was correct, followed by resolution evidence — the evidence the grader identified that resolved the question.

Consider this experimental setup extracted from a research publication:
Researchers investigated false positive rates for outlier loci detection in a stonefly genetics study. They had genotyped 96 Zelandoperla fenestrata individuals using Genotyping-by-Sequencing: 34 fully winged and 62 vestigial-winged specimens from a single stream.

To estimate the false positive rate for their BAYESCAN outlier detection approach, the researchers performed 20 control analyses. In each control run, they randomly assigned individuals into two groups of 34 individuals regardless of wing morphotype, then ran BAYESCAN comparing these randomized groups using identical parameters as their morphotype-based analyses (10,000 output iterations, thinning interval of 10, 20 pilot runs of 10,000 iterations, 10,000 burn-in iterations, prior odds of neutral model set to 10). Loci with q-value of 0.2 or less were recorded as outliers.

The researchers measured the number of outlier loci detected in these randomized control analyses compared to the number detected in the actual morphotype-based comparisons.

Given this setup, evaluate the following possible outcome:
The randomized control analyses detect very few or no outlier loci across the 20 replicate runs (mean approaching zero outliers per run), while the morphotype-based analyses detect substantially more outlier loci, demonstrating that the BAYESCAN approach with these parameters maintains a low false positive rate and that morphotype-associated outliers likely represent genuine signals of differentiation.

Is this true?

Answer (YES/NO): NO